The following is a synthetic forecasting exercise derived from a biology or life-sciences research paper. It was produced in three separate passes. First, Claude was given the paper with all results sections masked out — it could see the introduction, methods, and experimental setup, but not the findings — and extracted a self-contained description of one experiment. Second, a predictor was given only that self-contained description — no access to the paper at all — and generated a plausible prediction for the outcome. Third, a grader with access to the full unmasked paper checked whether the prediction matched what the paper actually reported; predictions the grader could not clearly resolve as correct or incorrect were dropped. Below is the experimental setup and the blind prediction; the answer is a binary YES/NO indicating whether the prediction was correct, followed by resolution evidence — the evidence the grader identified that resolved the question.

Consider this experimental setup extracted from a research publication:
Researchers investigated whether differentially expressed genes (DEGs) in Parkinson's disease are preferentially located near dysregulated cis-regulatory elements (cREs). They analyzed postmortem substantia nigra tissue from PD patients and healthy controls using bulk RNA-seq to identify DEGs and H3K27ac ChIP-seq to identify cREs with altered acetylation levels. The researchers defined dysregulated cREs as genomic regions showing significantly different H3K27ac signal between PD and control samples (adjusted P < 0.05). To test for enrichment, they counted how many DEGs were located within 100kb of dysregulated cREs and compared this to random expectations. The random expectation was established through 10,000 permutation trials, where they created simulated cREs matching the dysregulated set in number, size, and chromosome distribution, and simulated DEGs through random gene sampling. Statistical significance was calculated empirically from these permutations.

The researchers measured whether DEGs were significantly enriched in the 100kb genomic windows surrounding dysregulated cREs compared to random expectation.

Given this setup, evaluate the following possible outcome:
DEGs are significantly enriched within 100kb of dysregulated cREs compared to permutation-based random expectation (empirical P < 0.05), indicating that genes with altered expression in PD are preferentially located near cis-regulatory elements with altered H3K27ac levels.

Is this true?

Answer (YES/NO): YES